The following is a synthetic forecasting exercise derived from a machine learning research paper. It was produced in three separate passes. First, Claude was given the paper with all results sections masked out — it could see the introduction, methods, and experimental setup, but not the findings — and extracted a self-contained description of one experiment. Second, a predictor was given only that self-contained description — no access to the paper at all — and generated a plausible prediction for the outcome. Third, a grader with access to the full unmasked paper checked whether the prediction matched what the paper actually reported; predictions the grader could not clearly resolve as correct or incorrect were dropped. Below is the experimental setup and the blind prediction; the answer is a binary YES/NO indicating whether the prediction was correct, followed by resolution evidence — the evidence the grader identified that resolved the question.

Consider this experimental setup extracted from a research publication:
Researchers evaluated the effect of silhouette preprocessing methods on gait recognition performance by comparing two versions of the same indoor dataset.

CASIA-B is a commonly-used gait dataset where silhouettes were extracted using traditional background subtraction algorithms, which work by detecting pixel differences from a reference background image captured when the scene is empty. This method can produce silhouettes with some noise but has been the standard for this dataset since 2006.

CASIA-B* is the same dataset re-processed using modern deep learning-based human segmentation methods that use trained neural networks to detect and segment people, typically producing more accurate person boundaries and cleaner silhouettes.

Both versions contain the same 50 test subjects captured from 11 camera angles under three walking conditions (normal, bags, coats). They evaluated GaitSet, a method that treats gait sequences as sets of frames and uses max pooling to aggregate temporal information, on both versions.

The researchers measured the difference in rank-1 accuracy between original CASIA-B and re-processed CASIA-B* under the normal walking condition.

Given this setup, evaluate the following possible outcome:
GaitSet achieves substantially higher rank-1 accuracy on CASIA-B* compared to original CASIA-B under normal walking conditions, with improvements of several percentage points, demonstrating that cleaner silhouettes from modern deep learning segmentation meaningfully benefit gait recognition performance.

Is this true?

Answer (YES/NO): NO